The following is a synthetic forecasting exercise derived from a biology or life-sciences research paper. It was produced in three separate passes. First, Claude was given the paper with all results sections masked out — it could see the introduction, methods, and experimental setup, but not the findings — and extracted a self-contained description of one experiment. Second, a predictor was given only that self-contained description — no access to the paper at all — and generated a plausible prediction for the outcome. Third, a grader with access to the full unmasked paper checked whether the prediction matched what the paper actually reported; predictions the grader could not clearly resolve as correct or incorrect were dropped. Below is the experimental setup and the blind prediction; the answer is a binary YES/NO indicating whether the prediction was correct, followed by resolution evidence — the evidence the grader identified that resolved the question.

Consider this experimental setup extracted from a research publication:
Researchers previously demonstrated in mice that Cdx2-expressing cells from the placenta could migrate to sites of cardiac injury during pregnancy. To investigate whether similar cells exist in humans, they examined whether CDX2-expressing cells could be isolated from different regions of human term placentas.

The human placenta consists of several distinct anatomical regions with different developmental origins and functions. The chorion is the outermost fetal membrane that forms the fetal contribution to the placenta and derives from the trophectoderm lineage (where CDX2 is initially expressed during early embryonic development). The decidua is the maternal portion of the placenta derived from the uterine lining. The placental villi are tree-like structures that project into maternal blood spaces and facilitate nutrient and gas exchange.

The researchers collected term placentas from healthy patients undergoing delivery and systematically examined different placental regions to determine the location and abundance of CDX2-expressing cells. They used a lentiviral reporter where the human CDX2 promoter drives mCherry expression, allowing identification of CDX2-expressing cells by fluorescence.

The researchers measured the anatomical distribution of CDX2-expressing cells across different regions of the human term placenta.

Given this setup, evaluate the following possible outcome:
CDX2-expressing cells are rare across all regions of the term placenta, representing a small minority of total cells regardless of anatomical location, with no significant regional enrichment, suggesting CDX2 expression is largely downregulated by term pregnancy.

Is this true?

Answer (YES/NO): NO